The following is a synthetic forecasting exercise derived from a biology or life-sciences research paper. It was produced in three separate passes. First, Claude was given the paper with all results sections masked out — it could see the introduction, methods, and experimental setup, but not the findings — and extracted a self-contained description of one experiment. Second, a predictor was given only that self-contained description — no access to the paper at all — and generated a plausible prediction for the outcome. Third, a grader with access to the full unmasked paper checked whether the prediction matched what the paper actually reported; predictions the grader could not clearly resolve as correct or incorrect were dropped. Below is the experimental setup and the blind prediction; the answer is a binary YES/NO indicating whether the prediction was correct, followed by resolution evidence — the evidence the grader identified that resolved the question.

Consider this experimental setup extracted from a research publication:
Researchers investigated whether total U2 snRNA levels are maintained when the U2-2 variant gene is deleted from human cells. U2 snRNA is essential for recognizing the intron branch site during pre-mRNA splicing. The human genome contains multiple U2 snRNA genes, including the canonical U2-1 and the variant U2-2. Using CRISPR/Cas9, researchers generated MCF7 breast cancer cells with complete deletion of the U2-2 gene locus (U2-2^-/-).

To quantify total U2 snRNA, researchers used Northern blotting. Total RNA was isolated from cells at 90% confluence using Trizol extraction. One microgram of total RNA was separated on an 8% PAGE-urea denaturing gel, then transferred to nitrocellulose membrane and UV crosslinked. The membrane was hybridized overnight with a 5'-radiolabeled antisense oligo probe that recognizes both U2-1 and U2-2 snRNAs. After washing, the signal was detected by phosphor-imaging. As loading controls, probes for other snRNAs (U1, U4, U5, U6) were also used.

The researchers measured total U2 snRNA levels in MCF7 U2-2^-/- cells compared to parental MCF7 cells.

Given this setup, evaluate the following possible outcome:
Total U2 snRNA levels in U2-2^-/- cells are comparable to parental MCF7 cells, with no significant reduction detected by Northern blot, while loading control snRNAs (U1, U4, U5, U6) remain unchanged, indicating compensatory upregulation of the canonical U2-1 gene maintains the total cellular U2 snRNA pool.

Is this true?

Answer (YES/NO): YES